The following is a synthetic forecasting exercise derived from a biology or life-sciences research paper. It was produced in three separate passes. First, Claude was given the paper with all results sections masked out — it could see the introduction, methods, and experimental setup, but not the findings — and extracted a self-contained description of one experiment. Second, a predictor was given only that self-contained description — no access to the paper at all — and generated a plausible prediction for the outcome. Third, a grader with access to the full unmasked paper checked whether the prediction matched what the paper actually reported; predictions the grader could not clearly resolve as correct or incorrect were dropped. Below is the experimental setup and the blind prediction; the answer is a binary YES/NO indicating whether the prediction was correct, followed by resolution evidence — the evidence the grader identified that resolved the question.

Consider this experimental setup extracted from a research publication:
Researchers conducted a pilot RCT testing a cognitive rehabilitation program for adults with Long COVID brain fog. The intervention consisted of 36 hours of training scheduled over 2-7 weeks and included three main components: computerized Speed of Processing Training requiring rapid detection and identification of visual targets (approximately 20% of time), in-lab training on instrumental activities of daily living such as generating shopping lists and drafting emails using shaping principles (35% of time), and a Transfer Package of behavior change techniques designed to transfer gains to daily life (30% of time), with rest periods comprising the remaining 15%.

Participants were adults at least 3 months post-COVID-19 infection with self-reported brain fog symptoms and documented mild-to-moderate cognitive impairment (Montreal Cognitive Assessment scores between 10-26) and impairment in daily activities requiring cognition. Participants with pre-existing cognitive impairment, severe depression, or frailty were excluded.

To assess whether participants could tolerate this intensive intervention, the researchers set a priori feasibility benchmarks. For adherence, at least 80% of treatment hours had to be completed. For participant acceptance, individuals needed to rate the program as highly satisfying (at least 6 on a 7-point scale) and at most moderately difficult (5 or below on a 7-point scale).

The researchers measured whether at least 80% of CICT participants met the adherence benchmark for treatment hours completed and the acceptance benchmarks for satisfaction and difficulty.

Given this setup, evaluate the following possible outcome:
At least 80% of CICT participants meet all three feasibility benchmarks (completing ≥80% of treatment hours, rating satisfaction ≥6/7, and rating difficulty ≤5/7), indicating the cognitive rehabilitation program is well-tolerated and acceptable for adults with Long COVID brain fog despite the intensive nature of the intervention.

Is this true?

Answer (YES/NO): YES